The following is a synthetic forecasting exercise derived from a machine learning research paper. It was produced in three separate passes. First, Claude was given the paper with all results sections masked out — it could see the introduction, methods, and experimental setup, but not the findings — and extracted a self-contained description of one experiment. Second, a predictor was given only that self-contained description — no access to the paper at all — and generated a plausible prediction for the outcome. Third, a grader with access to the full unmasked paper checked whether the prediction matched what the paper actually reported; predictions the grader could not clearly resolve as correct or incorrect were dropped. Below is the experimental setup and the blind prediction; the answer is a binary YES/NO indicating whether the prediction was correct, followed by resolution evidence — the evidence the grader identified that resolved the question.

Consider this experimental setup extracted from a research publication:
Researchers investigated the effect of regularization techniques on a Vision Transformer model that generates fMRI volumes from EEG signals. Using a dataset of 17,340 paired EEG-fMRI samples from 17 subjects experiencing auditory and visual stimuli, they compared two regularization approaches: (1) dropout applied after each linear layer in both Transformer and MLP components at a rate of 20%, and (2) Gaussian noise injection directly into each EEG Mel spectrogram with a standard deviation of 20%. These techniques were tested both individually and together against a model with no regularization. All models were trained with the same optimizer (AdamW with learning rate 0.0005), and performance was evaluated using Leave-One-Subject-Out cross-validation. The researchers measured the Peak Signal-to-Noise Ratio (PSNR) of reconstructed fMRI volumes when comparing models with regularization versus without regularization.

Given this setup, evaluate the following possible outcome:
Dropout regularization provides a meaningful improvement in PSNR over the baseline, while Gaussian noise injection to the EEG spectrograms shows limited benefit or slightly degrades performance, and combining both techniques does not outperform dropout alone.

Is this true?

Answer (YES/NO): NO